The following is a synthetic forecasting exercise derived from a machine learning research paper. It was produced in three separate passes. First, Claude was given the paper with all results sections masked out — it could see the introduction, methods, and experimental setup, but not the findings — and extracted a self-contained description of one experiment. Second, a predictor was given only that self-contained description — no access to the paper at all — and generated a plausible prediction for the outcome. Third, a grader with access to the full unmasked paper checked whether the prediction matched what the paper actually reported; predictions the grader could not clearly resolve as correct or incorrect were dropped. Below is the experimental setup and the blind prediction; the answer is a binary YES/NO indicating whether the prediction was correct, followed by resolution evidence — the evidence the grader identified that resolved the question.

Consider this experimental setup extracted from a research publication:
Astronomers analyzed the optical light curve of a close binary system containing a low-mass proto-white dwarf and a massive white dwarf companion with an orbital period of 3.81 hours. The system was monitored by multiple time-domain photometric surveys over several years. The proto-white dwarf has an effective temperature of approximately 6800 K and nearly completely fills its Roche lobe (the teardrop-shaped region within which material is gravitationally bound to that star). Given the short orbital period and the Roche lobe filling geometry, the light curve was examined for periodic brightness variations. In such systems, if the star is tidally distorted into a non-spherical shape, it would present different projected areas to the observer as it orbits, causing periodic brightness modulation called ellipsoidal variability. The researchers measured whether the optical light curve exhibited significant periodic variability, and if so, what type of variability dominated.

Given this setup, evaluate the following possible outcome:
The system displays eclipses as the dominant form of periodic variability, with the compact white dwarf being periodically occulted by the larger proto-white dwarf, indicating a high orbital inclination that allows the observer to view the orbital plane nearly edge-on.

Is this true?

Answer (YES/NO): NO